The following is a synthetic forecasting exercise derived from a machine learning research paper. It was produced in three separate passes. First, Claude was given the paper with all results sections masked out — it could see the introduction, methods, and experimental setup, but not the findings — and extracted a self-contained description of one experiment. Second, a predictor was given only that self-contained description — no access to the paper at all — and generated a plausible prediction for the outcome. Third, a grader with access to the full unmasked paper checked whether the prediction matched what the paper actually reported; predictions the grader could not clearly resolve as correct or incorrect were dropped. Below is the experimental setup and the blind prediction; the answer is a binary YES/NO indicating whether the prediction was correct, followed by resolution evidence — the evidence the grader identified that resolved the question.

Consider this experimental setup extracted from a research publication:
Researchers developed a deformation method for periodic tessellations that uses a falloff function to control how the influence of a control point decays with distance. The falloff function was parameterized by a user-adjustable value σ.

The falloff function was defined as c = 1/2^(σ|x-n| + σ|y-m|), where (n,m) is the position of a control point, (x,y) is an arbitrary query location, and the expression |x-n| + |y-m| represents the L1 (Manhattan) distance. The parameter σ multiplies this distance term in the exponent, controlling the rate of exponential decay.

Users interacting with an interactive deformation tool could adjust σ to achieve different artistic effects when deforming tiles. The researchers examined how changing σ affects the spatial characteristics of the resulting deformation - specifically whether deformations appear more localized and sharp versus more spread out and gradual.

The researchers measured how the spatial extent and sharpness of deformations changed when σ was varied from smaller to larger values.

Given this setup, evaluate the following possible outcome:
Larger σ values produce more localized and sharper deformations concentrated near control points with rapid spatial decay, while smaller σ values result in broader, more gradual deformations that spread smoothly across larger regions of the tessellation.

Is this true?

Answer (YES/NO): YES